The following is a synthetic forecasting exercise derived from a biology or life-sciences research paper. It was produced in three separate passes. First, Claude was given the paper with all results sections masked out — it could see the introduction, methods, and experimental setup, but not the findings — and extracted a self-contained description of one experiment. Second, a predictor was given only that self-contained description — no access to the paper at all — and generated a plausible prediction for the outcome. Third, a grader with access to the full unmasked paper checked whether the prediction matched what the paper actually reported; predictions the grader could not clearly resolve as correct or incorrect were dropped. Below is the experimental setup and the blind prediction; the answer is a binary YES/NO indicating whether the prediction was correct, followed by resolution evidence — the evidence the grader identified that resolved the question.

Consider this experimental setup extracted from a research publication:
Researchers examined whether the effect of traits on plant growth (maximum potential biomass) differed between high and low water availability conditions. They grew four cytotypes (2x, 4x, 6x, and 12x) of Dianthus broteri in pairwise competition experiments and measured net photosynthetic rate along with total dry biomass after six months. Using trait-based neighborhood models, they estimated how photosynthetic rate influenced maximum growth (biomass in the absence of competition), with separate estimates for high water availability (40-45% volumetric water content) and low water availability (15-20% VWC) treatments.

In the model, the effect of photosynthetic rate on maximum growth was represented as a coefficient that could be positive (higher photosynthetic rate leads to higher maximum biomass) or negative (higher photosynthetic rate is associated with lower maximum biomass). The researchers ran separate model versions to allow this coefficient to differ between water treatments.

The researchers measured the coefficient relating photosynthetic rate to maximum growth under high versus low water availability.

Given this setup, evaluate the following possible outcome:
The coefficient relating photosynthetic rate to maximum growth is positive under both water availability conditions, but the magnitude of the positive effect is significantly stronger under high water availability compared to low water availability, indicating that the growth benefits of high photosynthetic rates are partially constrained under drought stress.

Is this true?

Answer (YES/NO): NO